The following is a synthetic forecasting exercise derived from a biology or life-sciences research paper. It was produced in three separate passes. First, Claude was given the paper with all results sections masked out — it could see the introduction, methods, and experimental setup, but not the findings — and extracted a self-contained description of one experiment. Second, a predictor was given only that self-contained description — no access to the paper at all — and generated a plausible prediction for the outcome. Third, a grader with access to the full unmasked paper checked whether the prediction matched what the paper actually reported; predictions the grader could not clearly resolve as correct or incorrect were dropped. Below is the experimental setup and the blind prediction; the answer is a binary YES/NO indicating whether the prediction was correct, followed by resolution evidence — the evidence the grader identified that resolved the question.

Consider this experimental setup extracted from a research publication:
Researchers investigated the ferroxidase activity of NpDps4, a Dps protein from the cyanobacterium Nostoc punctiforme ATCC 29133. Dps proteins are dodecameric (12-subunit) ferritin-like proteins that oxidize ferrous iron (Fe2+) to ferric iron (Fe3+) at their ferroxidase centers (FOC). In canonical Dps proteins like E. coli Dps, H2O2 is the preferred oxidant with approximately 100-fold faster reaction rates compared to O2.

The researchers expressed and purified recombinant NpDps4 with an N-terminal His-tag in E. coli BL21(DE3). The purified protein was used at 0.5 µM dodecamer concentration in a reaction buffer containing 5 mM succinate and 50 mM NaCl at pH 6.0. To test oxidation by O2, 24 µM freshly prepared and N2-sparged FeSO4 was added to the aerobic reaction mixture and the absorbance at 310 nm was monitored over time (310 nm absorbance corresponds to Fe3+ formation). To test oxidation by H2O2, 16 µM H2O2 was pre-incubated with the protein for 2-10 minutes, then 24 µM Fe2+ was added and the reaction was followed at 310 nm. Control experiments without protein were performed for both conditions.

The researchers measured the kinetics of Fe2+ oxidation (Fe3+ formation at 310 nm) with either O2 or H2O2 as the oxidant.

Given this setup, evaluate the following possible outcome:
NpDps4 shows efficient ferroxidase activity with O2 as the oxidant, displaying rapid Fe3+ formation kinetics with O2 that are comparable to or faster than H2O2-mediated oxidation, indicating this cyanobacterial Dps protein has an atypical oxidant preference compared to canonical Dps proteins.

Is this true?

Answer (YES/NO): NO